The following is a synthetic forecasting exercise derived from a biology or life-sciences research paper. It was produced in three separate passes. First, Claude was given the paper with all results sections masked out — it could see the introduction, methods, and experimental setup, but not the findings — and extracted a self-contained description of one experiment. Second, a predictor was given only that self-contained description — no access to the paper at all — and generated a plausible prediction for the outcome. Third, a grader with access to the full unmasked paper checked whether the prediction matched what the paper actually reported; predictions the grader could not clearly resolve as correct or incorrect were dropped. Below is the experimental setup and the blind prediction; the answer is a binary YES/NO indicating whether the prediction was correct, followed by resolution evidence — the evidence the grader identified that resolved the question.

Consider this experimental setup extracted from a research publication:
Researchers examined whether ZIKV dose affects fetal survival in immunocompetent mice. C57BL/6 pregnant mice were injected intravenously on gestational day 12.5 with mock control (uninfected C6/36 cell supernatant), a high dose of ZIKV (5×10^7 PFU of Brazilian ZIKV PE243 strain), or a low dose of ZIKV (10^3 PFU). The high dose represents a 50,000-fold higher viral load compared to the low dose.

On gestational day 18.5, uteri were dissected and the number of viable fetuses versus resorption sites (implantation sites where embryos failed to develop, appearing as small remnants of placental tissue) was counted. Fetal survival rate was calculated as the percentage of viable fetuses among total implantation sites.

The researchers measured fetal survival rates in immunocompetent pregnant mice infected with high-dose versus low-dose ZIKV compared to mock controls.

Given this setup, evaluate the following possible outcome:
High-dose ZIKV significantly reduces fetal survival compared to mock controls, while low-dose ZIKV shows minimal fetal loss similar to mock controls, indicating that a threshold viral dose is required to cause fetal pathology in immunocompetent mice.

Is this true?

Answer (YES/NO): YES